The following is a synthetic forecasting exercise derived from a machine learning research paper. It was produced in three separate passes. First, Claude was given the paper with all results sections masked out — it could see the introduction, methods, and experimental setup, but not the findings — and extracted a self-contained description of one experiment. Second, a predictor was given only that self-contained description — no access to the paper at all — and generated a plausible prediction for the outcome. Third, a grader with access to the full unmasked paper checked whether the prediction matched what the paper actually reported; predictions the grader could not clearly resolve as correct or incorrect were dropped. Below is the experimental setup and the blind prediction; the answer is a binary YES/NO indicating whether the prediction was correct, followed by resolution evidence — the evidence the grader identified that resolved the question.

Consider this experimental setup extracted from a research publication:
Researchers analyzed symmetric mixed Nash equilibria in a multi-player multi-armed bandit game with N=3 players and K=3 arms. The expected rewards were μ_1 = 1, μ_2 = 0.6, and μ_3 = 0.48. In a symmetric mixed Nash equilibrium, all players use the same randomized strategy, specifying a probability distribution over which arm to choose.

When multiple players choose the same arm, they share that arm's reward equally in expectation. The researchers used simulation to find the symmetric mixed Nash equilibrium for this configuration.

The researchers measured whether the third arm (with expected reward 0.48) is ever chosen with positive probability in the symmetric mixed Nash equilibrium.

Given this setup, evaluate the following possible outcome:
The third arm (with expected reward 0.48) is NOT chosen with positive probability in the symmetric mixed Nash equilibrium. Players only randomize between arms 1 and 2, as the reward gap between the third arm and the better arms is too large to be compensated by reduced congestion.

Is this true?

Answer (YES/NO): NO